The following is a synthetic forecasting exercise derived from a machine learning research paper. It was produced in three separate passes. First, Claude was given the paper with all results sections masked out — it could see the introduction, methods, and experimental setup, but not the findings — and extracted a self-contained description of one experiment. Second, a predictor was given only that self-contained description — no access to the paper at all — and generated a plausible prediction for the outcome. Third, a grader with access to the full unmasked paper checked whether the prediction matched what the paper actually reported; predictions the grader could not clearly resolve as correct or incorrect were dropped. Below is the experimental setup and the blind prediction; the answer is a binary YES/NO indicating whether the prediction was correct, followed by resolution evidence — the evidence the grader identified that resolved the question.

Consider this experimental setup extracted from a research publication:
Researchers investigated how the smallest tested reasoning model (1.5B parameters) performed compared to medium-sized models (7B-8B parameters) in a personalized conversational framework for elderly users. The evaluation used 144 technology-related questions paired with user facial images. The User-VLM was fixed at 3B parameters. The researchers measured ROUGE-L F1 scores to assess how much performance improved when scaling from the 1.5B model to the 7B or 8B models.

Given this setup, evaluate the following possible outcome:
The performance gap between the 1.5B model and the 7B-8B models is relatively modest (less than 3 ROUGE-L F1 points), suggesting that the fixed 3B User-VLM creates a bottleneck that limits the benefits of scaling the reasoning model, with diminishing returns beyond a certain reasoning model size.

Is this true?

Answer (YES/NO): NO